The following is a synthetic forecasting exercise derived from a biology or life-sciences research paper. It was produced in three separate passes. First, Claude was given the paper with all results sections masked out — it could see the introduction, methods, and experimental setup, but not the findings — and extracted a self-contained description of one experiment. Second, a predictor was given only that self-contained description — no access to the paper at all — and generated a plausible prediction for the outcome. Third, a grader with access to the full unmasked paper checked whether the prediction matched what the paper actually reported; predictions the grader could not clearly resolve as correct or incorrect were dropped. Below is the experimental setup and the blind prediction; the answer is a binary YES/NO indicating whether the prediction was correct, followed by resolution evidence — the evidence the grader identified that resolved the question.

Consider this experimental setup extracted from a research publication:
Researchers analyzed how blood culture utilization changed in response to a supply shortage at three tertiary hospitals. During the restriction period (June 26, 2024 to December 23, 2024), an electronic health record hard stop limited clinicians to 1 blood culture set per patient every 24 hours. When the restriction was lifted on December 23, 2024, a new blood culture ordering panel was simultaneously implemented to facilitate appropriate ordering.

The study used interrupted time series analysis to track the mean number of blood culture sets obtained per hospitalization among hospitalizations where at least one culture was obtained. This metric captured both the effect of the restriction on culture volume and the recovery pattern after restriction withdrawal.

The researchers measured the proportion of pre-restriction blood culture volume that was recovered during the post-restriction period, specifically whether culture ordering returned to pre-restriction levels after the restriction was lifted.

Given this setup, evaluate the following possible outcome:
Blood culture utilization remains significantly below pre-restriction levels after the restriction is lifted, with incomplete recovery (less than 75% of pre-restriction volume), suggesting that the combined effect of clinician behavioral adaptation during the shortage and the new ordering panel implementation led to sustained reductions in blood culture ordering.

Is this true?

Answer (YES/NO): NO